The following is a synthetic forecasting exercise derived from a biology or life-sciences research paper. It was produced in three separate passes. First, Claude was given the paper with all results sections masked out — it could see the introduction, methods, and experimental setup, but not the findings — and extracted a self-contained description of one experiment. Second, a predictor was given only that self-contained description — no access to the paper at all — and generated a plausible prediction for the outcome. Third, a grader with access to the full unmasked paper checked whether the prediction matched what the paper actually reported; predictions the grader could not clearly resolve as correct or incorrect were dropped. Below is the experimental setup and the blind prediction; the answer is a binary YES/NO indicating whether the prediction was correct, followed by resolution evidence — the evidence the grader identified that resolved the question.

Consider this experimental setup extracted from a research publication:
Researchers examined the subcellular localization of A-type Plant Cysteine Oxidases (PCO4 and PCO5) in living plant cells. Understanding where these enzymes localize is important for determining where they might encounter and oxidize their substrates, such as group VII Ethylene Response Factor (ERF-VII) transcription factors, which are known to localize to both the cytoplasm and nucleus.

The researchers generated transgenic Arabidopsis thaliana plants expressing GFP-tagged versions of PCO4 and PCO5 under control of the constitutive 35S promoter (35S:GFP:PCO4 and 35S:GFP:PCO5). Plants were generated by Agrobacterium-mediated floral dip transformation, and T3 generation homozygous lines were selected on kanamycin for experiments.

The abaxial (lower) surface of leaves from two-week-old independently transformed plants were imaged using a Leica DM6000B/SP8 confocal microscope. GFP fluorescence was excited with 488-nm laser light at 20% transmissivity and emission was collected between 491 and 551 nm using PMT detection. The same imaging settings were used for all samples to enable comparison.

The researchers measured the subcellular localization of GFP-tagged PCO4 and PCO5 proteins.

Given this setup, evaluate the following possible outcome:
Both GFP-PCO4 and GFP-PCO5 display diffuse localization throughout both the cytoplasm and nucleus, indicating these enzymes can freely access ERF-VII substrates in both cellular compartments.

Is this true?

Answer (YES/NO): YES